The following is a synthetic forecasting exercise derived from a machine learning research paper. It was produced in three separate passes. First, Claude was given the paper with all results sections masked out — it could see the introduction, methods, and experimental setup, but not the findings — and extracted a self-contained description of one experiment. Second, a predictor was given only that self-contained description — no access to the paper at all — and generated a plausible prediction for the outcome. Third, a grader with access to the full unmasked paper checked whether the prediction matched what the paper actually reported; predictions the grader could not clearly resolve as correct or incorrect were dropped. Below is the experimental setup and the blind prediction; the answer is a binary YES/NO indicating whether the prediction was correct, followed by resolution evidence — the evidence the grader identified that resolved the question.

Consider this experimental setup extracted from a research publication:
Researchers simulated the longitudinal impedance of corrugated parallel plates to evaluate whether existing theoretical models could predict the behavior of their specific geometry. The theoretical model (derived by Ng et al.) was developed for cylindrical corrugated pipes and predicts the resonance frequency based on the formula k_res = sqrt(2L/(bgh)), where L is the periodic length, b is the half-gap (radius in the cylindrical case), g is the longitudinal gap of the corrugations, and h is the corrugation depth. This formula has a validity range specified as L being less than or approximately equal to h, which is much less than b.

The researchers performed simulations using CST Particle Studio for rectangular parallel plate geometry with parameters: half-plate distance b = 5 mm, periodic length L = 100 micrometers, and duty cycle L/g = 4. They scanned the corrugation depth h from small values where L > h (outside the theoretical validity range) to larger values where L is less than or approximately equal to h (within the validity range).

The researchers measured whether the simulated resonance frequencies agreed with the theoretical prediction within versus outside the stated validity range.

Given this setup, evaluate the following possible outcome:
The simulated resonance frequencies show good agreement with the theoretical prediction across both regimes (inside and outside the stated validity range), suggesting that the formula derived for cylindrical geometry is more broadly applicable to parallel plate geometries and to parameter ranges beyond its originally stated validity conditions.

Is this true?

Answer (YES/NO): NO